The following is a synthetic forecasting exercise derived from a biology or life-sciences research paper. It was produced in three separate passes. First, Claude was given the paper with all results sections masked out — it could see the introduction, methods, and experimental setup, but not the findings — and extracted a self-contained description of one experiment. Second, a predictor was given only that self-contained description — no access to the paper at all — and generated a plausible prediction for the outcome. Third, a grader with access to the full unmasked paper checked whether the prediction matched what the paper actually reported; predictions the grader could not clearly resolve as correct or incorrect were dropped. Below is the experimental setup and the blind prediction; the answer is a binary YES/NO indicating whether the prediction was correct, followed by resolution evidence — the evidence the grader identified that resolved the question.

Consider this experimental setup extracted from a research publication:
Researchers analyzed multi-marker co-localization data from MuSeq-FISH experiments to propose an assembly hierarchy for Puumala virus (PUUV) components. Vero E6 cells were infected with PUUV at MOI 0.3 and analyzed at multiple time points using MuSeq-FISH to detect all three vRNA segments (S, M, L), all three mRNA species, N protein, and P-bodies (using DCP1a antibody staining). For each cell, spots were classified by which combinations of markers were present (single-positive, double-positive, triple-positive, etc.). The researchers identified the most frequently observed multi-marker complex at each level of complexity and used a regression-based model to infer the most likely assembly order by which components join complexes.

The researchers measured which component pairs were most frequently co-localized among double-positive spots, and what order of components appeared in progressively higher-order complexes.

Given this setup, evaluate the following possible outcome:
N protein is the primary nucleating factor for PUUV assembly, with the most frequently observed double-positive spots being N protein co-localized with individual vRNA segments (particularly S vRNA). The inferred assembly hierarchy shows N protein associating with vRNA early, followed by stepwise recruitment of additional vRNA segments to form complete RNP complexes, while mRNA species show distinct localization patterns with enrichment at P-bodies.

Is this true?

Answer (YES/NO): NO